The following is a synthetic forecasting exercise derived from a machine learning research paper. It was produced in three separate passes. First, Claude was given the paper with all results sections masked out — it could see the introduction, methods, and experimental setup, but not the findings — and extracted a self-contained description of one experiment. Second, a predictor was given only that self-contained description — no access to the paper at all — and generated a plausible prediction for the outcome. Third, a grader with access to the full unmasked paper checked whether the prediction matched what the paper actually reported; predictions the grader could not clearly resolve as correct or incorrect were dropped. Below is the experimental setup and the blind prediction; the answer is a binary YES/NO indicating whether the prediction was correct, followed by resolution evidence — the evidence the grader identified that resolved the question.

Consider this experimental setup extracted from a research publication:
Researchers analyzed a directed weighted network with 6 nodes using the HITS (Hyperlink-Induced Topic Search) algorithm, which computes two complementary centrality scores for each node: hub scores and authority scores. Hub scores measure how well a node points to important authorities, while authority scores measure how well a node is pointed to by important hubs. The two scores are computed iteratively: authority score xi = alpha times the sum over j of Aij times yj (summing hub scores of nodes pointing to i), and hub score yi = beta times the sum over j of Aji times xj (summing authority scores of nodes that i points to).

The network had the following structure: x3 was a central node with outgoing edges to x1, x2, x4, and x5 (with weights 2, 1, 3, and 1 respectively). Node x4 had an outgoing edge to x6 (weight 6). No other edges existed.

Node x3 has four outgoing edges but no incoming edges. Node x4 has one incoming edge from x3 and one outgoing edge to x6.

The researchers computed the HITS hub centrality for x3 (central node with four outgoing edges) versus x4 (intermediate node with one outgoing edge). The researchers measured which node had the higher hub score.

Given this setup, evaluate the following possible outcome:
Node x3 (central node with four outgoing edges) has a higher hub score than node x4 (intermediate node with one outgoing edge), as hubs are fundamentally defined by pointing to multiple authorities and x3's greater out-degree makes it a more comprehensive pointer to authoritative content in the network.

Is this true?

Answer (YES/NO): NO